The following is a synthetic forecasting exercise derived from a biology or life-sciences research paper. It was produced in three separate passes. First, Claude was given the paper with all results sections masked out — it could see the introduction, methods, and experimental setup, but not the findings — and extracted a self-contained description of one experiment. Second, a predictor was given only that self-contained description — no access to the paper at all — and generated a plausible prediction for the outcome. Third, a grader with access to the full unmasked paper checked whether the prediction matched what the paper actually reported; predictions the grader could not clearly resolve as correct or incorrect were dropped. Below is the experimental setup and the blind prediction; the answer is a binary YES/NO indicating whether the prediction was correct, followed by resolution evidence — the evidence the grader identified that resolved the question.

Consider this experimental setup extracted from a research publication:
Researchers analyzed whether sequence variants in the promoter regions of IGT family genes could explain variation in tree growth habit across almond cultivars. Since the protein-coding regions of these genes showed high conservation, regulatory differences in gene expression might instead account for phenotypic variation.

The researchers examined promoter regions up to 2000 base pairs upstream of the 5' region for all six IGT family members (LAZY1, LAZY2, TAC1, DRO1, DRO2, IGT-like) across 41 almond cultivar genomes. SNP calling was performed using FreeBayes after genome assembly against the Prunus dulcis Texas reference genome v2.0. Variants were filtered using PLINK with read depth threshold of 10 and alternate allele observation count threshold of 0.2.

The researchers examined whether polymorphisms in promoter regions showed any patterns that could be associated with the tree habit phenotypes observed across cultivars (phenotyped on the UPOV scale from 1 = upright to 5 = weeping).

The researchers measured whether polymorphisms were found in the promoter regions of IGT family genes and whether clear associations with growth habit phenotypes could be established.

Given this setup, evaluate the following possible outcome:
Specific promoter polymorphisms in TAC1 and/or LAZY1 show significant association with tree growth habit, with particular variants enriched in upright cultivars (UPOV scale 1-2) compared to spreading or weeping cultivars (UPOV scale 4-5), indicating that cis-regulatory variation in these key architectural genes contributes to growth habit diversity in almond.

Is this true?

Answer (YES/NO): NO